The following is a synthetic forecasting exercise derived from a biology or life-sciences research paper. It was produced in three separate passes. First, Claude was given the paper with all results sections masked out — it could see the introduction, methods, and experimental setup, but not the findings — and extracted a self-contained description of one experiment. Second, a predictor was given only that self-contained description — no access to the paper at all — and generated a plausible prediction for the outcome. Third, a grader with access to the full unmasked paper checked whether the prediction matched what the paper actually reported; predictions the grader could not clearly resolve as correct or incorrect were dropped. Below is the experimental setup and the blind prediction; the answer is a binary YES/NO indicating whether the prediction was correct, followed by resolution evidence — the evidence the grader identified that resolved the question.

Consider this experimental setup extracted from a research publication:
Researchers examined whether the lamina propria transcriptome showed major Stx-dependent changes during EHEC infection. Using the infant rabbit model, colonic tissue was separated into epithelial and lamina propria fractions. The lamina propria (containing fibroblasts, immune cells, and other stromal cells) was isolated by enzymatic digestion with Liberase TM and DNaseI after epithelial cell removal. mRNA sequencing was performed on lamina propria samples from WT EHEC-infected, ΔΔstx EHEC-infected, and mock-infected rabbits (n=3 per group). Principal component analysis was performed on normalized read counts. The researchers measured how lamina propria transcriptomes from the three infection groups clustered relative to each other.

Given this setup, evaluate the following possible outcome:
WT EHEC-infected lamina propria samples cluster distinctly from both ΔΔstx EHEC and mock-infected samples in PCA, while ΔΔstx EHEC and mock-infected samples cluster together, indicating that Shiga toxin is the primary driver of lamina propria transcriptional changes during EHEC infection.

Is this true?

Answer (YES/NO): NO